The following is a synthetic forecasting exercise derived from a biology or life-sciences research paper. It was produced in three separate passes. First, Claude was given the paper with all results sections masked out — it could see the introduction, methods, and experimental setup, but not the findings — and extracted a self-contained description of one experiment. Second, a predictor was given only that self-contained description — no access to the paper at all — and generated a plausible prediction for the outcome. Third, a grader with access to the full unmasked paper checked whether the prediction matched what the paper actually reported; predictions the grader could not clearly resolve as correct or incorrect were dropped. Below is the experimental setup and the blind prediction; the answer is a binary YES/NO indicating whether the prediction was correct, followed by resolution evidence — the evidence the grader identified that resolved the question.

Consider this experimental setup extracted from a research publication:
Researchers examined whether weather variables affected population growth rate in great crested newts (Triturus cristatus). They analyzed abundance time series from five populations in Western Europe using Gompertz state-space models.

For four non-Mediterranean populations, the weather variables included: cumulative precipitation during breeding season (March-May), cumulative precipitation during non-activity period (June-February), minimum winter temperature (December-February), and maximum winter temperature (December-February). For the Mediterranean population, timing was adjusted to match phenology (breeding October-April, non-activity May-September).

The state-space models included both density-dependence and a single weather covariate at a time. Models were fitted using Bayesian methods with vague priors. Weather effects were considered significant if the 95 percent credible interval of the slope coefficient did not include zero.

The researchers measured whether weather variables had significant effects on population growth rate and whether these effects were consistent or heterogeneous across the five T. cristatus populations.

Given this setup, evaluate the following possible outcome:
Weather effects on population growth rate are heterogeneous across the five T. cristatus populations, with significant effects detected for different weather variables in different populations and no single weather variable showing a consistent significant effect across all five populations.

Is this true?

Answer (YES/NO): NO